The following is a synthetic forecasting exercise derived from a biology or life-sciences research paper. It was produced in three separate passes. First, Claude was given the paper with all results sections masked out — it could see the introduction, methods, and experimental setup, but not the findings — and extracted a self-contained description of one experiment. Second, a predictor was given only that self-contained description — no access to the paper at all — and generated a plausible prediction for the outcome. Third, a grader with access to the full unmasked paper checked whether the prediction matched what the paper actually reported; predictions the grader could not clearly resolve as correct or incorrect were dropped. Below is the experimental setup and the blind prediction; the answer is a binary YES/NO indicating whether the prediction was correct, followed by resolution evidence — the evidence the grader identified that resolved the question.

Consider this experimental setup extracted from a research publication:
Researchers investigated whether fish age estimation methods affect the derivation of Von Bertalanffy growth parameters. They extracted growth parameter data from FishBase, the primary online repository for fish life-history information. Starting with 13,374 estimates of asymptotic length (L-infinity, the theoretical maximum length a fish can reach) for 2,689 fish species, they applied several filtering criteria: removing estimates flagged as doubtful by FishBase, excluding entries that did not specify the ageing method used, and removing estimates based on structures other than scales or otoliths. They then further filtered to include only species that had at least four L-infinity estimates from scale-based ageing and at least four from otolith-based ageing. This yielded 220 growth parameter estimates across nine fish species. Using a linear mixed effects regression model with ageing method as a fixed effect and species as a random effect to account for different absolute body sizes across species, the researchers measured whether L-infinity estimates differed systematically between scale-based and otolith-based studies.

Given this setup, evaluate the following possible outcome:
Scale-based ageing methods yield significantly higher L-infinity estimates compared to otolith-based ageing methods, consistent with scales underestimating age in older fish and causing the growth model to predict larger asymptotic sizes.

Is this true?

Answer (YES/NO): YES